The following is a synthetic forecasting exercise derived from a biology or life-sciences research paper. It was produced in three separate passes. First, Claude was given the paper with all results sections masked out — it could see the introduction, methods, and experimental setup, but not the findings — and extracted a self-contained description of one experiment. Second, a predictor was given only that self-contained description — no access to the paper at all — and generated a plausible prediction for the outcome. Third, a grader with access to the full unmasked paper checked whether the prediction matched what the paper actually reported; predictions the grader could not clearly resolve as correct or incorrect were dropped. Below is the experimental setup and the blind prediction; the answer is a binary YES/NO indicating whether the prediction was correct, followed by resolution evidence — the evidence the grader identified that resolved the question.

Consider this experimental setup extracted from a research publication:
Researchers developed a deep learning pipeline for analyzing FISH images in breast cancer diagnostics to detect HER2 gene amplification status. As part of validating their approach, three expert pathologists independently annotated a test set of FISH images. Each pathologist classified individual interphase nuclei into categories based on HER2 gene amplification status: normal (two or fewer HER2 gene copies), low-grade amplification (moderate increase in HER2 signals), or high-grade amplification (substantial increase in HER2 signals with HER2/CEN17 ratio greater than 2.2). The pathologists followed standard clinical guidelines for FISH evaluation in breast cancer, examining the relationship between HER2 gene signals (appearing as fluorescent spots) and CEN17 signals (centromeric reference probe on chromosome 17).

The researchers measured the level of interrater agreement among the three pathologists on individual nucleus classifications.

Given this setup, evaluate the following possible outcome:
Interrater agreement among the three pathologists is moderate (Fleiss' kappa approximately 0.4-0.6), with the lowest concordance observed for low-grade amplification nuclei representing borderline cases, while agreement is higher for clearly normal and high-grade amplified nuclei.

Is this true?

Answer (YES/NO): NO